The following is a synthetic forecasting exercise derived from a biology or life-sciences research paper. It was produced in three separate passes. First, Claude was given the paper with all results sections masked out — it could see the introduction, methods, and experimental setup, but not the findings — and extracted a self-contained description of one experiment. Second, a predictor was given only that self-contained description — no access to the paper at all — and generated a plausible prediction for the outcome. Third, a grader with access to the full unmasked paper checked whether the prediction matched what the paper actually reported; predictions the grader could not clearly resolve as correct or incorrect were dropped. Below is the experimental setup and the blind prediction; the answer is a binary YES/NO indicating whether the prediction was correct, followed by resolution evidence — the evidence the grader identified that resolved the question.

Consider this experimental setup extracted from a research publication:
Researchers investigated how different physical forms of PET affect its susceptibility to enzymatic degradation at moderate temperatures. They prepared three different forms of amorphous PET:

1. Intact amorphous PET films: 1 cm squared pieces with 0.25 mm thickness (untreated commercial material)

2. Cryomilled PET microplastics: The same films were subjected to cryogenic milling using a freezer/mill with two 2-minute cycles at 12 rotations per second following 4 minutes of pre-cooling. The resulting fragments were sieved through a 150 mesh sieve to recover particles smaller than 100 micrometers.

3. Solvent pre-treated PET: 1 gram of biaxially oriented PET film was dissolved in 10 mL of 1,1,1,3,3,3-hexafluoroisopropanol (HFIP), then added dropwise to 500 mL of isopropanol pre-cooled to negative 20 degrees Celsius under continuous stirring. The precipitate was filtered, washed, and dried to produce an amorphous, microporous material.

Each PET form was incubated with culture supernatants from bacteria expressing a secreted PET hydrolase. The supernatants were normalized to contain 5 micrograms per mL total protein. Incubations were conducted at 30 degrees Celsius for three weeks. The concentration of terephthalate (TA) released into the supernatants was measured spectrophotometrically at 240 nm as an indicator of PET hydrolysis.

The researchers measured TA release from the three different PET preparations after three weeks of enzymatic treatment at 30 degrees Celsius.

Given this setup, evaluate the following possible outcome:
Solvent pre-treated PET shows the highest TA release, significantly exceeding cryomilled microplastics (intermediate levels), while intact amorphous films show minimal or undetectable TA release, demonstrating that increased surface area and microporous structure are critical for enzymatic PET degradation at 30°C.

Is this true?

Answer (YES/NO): NO